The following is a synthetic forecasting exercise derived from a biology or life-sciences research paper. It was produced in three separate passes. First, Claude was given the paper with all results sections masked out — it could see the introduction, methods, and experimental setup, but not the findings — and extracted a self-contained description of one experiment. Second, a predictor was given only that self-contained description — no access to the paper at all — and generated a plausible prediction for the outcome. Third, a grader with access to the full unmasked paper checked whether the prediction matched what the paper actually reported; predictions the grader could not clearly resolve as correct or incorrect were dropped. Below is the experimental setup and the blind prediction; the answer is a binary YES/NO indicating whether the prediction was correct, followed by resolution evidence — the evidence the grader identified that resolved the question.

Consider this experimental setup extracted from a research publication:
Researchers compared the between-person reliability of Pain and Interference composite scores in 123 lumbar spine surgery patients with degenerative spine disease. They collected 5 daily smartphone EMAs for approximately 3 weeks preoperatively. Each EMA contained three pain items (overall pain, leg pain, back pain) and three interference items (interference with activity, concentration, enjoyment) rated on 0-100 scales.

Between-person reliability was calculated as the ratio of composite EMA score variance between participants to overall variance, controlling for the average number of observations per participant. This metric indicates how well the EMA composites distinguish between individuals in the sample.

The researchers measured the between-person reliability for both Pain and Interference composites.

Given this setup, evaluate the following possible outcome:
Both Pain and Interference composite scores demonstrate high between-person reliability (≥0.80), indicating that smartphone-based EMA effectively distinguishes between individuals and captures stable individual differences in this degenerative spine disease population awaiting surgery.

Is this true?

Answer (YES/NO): YES